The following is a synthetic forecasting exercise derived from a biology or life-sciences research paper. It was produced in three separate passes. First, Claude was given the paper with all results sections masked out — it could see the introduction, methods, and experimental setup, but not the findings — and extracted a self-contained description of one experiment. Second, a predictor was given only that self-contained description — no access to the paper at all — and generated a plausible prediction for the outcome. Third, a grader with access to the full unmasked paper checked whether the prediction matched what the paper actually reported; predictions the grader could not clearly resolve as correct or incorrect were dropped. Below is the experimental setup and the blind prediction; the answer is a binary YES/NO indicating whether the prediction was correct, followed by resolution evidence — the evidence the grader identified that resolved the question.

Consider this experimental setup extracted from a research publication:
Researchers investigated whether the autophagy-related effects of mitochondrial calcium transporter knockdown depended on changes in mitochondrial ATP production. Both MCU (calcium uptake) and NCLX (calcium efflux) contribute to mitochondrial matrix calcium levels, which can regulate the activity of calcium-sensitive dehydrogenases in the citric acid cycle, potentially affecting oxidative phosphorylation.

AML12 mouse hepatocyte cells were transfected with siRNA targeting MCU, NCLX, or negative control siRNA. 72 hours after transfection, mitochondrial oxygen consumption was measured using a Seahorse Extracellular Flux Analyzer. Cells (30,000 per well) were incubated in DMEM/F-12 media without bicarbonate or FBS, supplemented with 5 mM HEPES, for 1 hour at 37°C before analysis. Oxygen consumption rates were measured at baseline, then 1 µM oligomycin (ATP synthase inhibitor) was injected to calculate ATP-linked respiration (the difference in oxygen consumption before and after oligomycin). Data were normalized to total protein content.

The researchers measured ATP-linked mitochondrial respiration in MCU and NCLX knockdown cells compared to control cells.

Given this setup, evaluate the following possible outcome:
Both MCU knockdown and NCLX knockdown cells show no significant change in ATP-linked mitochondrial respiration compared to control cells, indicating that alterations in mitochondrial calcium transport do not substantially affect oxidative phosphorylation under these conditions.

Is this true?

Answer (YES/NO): YES